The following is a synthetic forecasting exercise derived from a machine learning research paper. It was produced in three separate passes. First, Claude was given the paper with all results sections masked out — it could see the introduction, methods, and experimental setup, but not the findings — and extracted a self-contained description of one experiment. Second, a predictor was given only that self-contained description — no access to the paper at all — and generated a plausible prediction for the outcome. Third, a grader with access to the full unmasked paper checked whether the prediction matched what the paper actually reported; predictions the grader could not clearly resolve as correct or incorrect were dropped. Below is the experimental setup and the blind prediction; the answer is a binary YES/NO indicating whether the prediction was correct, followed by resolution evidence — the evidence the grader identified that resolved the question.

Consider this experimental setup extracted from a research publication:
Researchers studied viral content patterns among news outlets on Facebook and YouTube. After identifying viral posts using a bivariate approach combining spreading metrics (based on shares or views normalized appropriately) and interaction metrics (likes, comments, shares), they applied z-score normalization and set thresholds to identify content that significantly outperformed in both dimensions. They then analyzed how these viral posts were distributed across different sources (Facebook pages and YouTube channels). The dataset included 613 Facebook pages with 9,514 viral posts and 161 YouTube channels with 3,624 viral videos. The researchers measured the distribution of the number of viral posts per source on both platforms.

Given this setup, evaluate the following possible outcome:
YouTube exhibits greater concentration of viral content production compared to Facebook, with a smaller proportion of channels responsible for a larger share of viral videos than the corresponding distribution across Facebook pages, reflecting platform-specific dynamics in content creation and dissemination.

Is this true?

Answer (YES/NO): NO